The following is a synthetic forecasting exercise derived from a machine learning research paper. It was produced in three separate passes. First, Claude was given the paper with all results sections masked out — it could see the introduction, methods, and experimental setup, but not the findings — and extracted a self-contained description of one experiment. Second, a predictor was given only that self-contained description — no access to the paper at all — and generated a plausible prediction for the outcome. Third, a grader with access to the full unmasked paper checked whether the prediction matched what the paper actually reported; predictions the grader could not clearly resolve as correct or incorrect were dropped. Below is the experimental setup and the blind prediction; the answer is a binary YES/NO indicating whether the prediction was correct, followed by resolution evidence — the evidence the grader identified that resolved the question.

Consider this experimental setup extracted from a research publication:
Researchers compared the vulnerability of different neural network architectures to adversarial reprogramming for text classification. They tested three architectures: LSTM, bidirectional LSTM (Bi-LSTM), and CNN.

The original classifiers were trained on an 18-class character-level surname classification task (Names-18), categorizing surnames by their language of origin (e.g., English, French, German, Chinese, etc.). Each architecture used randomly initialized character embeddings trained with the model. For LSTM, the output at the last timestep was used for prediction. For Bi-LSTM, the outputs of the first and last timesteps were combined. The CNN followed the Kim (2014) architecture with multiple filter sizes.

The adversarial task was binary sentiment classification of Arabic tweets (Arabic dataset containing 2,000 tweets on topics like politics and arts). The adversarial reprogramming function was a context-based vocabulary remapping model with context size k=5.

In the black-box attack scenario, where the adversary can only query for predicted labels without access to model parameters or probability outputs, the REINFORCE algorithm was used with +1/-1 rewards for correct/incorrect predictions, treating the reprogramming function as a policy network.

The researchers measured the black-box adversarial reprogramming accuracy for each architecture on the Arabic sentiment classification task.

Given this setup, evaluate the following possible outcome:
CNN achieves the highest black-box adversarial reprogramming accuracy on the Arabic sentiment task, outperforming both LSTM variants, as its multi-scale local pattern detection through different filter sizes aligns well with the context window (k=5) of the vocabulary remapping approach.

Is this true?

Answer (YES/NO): NO